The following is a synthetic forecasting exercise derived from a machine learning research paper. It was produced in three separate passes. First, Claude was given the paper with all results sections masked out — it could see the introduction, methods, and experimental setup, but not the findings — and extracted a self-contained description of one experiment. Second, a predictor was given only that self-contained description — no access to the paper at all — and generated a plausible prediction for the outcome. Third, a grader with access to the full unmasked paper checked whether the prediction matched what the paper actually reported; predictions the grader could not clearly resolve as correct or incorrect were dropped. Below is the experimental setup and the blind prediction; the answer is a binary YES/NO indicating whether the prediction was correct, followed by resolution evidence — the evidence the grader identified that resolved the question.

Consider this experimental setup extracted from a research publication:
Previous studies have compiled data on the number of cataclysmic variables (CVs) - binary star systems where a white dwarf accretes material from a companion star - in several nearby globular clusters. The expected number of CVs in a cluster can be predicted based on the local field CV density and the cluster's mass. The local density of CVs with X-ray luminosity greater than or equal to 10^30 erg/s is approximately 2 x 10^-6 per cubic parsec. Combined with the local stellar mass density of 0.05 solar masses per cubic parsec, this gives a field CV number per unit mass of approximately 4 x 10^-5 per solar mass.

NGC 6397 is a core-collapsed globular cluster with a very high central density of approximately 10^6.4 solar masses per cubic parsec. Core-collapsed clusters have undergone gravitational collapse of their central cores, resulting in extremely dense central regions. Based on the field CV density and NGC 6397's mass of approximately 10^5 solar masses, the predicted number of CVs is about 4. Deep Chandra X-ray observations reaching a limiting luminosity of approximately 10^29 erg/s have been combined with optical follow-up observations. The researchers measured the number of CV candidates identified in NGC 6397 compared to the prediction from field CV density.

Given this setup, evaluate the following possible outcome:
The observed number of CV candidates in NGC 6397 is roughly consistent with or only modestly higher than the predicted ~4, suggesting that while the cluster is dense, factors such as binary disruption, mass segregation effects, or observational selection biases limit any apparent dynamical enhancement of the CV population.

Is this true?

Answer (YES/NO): NO